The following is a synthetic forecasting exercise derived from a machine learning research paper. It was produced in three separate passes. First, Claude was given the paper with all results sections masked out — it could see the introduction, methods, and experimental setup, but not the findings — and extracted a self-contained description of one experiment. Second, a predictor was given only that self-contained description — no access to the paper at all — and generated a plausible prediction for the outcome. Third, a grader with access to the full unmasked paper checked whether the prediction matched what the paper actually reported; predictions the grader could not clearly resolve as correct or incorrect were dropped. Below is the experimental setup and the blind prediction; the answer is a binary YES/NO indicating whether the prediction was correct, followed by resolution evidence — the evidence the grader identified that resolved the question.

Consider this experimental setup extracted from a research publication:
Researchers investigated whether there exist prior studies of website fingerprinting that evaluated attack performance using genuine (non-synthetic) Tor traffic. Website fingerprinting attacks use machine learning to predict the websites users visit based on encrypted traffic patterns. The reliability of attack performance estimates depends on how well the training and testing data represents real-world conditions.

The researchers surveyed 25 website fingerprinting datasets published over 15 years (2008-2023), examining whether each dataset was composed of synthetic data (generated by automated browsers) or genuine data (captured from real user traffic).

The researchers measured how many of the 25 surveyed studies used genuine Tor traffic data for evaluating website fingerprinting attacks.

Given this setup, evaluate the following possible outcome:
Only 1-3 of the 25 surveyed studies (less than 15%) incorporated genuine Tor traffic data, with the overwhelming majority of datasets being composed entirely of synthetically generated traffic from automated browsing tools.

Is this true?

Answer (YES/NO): YES